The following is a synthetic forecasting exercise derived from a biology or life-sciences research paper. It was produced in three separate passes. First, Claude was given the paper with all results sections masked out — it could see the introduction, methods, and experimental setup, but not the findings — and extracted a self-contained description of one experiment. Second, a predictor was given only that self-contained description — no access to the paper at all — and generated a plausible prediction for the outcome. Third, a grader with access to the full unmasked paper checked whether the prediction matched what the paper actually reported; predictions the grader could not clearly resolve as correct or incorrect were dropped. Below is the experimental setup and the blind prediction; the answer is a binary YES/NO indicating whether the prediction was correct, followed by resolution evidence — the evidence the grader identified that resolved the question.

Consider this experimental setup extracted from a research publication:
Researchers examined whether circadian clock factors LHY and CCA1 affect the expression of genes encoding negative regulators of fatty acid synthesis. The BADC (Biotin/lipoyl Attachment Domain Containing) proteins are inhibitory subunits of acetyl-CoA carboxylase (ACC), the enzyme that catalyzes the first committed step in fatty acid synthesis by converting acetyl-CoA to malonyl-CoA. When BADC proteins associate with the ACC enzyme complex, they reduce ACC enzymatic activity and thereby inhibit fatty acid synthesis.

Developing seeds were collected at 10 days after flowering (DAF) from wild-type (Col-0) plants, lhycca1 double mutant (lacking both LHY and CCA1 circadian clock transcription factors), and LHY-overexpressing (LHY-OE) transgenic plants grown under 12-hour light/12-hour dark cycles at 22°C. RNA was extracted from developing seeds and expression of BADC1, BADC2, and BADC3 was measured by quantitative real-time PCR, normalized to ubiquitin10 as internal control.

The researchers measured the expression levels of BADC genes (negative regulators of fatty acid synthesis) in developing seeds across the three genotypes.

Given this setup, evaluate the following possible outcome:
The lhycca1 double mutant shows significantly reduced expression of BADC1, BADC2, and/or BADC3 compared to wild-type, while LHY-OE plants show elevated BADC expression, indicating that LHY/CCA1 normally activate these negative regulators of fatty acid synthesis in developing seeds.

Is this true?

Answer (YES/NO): NO